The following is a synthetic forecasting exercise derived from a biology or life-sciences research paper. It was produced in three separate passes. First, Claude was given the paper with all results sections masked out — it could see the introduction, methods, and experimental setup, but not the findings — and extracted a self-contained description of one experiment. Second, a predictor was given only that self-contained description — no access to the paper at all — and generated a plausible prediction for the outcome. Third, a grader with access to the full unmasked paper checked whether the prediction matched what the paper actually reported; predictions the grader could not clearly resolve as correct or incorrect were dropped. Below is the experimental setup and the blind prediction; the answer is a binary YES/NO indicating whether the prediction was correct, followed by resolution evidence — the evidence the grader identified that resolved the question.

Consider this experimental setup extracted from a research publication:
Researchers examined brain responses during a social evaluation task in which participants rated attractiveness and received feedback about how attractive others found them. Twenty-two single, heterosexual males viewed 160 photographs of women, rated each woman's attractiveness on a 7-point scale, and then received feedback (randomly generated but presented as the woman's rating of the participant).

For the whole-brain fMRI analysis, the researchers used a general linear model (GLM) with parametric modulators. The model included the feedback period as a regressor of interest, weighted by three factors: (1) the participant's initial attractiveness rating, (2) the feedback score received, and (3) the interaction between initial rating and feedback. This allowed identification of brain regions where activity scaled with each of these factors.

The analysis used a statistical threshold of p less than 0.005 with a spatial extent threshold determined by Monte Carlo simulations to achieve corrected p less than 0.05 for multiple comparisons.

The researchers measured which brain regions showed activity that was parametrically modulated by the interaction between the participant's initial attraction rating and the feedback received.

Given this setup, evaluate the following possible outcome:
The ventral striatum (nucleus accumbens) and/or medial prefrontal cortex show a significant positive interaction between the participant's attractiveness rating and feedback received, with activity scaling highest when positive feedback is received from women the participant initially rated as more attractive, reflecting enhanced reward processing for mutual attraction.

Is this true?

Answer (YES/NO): YES